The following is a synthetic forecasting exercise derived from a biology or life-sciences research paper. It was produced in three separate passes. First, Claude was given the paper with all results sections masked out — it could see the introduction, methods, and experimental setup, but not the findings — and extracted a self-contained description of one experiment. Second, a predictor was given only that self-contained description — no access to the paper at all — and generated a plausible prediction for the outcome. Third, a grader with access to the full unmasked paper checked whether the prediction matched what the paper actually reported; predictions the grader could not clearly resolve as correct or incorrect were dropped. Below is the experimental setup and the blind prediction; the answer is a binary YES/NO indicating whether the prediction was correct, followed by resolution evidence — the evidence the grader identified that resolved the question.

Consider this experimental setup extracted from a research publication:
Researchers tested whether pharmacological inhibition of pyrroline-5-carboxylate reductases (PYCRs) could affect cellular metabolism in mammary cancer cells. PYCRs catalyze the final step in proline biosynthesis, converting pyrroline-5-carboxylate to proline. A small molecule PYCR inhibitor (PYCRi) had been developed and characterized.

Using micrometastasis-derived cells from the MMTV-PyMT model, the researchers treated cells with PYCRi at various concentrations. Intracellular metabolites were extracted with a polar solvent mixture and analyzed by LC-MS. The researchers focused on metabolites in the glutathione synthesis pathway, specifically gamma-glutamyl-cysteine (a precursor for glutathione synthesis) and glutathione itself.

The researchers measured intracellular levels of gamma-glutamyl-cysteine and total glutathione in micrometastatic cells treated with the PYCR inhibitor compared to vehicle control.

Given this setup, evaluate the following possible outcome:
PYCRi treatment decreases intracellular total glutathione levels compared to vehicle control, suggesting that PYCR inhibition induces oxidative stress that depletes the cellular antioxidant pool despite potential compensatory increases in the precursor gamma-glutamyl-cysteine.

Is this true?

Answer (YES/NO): NO